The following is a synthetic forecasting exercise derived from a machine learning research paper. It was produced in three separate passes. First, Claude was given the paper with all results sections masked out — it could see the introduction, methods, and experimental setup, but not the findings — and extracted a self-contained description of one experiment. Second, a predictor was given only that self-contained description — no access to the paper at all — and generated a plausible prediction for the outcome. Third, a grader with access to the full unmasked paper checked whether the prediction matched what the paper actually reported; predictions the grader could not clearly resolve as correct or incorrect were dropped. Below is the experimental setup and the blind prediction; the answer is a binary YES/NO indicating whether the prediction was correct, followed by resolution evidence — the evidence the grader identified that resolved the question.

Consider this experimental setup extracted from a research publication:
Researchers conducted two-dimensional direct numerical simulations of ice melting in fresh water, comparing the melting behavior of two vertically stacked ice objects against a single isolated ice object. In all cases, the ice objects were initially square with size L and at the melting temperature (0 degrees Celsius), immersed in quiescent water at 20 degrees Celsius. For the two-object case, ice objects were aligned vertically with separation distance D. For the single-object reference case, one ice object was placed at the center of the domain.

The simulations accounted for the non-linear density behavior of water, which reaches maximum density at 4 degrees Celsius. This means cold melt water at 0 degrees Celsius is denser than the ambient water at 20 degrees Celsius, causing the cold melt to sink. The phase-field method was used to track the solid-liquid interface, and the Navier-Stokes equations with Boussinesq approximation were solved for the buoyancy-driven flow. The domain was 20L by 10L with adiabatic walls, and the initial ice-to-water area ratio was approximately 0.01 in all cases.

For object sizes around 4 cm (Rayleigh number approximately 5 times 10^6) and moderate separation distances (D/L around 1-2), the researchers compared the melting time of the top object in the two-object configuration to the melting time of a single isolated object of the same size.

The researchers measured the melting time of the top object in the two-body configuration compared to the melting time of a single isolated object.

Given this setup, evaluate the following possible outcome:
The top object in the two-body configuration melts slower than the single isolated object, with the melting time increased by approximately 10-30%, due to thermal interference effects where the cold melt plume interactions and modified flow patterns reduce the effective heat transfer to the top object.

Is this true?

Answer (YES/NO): NO